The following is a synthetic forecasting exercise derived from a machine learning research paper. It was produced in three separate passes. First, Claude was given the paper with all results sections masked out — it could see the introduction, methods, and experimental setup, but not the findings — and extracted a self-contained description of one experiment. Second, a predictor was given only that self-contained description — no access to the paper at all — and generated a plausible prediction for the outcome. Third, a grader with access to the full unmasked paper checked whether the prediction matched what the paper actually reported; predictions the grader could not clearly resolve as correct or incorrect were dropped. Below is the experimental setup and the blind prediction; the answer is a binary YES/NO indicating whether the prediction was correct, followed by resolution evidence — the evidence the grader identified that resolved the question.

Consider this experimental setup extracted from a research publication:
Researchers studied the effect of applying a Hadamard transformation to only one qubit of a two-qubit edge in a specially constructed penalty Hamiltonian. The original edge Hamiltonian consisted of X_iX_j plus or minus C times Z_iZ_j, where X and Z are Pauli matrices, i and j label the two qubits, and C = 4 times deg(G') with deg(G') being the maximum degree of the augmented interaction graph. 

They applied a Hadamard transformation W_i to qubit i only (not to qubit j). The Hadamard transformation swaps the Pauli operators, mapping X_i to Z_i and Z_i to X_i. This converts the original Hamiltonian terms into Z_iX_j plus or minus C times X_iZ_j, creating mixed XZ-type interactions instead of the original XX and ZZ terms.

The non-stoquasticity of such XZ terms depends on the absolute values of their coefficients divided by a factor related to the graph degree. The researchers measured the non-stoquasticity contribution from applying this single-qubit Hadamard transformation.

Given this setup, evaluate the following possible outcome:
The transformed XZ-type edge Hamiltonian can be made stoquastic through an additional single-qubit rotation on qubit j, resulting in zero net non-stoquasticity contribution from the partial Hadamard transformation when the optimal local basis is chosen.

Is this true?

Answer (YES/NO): NO